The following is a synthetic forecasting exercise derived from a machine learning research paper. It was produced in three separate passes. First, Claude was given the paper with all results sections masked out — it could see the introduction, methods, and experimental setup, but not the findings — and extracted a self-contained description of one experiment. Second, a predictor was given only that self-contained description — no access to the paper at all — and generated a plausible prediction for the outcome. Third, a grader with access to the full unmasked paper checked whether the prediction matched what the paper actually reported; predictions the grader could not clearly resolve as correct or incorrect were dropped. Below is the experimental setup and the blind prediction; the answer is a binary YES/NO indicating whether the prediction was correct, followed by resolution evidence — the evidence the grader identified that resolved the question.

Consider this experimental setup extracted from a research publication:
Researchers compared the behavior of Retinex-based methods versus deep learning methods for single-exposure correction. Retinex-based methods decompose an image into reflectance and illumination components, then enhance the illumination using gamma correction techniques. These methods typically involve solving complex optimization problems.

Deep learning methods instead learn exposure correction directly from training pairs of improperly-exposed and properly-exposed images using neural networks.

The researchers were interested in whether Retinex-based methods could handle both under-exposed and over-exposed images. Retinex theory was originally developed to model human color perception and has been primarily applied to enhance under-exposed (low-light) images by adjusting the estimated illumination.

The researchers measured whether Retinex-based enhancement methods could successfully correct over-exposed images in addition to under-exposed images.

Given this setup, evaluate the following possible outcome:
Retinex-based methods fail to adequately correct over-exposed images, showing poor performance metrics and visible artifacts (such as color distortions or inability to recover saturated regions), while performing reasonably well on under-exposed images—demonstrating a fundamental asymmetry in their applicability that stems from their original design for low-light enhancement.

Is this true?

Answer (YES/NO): YES